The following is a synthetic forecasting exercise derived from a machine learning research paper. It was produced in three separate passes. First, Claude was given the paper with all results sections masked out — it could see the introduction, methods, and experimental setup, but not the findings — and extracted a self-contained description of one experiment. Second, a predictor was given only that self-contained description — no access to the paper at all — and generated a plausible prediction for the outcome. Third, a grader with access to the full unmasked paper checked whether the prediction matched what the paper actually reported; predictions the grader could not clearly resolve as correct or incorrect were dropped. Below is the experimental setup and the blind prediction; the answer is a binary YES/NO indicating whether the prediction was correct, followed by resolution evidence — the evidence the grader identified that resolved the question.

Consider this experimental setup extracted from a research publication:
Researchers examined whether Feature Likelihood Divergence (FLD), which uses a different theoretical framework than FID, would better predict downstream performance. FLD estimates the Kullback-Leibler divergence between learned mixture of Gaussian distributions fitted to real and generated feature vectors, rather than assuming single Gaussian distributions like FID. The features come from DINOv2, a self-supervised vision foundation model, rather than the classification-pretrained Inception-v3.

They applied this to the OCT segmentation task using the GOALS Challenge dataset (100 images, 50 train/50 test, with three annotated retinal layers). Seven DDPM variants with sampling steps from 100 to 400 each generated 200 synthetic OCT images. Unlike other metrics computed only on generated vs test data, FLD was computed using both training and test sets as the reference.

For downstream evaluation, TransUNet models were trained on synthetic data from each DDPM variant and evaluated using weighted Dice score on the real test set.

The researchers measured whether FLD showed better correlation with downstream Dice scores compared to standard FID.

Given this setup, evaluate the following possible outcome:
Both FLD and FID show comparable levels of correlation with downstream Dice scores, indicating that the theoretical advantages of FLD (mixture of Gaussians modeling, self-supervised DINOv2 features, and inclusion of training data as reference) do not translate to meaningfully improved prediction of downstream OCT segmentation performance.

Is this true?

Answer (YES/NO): YES